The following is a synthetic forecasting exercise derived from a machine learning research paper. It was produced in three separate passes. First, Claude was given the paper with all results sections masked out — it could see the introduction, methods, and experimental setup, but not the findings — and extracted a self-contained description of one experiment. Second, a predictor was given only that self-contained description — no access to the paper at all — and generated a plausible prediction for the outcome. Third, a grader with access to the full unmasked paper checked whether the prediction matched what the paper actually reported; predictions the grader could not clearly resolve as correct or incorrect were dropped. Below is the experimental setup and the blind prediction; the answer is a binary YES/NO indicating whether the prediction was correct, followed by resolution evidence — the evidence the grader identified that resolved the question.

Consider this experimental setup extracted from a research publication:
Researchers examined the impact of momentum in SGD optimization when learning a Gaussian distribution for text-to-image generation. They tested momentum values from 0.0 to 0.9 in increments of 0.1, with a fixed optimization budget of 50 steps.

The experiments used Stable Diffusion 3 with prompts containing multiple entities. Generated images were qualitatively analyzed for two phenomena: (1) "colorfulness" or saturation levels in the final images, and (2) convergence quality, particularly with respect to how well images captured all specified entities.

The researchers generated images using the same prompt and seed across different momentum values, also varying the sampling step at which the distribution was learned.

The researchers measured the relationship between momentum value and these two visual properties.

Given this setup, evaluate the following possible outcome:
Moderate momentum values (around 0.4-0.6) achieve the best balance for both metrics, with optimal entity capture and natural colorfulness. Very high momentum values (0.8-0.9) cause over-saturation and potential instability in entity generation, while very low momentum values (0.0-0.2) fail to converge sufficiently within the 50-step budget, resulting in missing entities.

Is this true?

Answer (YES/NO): NO